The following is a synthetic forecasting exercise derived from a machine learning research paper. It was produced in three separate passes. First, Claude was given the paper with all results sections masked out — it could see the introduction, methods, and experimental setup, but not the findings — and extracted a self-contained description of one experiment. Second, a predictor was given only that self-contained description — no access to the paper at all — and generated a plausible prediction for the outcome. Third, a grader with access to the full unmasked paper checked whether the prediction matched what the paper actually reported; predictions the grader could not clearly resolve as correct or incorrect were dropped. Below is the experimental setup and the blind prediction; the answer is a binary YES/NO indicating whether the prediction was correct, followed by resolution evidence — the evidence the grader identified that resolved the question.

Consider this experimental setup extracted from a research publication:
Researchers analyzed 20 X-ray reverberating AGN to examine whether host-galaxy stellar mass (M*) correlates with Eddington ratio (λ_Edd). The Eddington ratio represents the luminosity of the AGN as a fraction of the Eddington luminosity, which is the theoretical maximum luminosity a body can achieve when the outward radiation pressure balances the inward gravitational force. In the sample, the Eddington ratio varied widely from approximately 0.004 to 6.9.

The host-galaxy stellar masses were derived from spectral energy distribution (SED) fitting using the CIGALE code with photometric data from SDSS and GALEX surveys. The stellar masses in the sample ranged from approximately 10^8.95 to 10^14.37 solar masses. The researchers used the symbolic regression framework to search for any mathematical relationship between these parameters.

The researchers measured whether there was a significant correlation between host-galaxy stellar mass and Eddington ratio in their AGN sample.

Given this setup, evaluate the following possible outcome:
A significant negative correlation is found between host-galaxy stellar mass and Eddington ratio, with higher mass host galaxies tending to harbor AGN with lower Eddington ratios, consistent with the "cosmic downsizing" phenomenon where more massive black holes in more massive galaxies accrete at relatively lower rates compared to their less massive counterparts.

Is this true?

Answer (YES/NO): NO